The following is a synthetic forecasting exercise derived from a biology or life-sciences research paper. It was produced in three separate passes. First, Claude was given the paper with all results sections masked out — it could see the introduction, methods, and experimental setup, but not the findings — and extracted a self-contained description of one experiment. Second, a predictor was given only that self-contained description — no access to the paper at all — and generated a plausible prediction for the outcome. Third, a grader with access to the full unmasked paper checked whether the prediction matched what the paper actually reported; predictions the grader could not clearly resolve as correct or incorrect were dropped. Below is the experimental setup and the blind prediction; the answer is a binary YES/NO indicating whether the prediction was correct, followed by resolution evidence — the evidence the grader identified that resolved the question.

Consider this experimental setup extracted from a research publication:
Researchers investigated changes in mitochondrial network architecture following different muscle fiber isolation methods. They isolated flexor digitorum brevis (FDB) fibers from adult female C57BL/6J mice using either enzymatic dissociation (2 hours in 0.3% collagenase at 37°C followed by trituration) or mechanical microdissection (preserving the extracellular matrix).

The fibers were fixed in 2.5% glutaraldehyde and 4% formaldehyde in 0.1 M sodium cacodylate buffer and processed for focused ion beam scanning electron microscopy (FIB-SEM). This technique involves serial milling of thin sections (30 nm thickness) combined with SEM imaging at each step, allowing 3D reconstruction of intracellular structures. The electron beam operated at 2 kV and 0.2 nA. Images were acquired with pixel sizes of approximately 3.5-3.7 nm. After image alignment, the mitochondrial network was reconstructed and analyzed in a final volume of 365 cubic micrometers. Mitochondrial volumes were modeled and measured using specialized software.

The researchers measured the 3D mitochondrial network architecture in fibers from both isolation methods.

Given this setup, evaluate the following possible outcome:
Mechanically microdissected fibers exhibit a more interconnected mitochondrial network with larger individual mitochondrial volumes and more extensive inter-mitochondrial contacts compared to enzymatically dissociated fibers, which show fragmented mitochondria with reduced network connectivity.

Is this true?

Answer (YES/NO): YES